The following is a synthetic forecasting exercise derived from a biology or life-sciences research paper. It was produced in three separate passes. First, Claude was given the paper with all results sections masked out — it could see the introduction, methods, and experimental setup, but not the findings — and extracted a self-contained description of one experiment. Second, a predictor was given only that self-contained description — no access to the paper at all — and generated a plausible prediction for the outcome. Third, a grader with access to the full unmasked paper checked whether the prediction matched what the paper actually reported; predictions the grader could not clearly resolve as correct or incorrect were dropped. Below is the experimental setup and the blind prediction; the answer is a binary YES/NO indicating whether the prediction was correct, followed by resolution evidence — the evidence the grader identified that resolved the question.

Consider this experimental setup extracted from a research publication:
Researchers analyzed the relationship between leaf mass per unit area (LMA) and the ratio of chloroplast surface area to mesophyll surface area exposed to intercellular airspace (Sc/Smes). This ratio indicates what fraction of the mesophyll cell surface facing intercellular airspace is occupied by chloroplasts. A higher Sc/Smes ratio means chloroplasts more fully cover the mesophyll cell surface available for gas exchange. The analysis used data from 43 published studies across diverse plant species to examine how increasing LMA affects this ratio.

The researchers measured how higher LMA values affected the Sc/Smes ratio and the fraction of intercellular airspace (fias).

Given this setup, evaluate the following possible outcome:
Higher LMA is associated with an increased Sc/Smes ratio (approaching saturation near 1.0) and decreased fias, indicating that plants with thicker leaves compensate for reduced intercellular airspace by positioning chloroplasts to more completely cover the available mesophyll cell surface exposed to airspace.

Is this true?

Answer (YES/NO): NO